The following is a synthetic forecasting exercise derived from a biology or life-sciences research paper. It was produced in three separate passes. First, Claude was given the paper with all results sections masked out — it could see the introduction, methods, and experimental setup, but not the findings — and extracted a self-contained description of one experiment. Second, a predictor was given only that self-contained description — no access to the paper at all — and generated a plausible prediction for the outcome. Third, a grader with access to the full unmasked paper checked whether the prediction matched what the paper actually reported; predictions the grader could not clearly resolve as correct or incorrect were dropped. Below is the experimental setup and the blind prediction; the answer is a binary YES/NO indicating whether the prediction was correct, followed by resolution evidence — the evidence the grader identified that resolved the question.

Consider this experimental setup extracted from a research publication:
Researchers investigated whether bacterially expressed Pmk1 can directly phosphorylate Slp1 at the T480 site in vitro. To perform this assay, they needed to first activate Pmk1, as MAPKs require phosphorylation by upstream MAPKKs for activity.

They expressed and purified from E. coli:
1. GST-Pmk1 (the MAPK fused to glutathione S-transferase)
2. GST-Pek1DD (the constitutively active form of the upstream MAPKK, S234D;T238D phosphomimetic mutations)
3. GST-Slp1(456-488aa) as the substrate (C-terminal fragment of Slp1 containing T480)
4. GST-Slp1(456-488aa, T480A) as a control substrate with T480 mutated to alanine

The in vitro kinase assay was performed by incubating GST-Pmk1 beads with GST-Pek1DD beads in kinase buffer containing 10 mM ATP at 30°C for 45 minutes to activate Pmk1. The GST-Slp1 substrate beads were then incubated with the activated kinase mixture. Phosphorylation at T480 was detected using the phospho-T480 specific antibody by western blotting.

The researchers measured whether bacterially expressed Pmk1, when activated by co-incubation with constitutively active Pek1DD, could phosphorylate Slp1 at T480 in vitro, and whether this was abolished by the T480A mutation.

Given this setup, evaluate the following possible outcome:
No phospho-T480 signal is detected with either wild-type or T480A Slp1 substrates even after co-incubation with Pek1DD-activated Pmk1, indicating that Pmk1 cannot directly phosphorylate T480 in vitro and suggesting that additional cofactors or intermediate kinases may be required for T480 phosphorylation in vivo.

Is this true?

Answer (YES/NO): NO